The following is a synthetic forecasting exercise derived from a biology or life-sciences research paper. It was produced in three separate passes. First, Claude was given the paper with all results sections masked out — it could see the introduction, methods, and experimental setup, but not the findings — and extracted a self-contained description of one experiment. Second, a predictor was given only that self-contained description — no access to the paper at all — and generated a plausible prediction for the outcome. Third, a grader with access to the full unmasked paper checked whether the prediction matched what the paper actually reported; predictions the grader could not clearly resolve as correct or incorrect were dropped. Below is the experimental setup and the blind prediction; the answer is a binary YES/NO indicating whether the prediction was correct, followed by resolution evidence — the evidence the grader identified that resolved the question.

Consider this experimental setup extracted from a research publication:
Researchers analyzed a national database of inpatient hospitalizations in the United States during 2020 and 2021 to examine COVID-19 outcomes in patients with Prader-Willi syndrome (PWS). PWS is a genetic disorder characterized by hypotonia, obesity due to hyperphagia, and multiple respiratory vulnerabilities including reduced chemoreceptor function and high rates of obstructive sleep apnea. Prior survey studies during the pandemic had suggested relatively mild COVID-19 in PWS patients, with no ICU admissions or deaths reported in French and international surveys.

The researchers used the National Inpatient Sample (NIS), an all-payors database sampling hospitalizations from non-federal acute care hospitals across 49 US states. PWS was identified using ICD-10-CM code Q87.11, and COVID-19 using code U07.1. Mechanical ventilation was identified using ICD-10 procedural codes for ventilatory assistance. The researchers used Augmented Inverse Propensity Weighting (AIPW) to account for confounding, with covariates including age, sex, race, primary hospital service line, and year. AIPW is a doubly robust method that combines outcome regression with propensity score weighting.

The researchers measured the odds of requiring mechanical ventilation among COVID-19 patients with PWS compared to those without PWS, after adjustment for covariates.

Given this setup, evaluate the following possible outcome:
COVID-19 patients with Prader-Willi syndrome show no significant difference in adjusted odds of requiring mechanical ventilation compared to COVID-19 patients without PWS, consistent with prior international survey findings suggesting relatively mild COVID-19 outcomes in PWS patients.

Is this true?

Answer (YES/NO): NO